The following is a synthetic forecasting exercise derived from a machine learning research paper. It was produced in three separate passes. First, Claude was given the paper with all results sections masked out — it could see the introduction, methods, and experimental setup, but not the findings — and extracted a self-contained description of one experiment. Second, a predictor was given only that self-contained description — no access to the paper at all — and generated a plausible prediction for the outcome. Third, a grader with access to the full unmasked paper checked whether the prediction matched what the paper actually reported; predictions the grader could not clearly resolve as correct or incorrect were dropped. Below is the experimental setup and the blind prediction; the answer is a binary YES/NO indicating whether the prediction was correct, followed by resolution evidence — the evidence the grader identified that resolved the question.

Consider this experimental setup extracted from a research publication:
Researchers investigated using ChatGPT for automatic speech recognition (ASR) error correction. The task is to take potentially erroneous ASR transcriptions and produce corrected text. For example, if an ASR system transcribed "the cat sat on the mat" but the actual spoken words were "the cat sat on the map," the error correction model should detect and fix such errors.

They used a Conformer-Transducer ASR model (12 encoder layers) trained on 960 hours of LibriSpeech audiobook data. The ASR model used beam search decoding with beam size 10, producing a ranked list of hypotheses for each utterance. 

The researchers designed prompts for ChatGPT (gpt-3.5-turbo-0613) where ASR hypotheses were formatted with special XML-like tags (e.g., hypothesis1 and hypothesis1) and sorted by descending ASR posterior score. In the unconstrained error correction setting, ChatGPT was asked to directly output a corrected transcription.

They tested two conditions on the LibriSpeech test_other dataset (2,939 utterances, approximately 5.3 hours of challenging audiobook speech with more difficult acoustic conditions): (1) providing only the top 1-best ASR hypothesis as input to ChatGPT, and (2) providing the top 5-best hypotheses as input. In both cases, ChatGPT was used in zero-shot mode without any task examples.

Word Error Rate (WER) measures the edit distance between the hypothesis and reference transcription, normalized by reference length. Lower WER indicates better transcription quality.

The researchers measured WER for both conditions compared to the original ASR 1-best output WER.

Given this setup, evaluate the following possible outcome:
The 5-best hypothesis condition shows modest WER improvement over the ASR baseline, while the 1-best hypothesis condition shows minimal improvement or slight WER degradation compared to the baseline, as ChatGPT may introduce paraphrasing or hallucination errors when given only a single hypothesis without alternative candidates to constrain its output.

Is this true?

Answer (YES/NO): NO